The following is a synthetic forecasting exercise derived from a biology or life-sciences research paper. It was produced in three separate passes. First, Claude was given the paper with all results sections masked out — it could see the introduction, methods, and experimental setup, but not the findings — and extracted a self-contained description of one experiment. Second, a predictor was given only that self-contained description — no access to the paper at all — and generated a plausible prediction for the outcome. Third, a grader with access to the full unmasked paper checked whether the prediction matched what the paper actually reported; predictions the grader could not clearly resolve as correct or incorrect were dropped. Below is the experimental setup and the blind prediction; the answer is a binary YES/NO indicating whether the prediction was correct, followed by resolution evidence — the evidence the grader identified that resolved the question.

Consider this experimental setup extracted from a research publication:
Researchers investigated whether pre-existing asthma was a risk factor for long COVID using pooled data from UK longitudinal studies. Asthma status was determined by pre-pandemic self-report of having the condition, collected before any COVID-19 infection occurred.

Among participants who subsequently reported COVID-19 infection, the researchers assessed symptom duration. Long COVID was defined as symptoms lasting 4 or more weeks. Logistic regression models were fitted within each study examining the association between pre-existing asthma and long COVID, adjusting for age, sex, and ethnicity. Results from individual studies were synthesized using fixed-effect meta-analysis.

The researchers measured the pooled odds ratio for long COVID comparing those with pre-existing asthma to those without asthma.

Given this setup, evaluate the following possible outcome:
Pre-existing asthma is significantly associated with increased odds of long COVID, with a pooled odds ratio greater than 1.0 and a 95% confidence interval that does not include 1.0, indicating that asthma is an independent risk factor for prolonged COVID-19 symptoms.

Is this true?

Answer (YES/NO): YES